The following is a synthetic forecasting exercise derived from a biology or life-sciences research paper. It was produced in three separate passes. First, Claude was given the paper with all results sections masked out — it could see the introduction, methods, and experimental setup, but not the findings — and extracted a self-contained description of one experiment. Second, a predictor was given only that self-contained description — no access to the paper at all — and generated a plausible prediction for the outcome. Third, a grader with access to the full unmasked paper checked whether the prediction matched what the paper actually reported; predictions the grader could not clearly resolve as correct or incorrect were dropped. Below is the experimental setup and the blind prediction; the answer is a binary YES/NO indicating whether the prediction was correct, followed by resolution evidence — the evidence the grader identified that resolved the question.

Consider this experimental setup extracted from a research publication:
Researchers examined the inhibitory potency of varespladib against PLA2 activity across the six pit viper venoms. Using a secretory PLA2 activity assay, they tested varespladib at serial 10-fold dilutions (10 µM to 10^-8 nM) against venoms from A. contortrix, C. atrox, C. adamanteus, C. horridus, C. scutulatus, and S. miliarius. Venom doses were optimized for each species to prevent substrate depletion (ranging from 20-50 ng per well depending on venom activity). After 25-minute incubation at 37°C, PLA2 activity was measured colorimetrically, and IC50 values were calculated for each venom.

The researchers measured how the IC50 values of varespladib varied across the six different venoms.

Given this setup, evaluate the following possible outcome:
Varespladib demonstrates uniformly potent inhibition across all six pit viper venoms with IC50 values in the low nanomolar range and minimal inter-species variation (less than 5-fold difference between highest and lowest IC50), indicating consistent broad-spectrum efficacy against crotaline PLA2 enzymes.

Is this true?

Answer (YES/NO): NO